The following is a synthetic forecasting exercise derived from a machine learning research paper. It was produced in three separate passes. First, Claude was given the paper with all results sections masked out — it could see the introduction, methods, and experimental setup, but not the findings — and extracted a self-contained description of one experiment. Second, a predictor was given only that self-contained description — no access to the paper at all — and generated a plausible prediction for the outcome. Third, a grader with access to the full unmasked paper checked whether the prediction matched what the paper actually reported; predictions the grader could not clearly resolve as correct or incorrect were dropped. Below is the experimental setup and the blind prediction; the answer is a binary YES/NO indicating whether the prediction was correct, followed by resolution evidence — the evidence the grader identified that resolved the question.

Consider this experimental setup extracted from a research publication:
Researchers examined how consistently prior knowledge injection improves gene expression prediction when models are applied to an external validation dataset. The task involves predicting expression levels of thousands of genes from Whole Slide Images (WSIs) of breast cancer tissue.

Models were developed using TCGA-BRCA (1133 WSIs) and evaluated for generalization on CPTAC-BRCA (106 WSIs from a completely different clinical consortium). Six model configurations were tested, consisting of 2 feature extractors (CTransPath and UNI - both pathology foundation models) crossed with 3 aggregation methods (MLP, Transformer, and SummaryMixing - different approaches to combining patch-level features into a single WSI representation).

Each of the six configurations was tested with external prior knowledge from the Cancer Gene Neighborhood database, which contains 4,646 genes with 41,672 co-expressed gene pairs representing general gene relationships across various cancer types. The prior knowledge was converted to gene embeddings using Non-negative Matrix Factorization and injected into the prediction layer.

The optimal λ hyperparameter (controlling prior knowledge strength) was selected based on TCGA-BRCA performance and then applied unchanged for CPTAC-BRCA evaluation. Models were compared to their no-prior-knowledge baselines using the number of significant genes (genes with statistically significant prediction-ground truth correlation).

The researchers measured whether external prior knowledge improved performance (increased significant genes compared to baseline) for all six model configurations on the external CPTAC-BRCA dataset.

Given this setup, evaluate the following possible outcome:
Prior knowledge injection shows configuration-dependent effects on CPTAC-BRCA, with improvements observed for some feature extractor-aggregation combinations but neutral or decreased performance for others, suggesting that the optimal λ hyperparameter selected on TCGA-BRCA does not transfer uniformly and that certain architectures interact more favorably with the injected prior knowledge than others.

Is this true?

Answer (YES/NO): YES